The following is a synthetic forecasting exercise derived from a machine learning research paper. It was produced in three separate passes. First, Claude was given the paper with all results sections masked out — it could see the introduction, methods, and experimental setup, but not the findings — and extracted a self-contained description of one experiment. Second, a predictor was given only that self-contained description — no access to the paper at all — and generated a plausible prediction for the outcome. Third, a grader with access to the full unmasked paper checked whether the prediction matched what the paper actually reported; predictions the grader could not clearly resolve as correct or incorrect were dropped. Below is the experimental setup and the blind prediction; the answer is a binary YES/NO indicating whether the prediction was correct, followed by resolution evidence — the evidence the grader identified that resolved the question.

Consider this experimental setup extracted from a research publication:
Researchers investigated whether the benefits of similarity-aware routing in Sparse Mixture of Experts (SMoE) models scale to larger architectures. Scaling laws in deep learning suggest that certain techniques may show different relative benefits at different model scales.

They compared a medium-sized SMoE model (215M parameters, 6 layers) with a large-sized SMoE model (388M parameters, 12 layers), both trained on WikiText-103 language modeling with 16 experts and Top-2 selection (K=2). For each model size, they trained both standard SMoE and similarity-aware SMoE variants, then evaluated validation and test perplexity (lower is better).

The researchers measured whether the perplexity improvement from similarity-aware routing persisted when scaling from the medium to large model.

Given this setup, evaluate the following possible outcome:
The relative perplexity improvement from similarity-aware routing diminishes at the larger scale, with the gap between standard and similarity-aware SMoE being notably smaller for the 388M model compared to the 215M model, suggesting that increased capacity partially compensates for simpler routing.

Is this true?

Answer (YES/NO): NO